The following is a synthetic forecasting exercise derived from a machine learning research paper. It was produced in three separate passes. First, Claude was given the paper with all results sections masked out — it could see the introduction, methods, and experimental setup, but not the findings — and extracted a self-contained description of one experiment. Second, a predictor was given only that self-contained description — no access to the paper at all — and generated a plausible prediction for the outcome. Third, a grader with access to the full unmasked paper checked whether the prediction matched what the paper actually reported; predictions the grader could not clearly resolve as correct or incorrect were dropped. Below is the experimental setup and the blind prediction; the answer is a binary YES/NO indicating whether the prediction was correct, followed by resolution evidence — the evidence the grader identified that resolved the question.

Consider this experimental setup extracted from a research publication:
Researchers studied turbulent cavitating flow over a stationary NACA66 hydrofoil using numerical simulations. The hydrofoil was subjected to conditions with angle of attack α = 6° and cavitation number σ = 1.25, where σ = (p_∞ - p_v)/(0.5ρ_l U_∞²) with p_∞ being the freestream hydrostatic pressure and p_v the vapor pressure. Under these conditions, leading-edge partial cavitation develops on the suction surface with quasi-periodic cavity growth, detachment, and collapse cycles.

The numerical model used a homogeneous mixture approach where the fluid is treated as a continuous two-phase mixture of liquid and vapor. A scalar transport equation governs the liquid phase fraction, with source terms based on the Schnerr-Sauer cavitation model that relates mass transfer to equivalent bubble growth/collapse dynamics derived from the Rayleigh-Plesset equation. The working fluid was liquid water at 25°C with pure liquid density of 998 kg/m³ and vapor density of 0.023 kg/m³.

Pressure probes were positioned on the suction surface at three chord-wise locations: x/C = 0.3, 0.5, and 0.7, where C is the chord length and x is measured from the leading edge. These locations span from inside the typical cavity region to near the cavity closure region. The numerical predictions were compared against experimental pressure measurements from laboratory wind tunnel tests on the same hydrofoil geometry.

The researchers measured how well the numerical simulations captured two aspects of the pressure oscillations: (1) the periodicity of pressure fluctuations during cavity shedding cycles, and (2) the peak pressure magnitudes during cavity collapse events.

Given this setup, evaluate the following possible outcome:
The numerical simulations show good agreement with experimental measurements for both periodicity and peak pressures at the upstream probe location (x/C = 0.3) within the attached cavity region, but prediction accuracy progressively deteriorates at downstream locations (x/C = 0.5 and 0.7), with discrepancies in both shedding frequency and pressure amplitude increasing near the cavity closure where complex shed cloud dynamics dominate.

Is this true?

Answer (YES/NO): NO